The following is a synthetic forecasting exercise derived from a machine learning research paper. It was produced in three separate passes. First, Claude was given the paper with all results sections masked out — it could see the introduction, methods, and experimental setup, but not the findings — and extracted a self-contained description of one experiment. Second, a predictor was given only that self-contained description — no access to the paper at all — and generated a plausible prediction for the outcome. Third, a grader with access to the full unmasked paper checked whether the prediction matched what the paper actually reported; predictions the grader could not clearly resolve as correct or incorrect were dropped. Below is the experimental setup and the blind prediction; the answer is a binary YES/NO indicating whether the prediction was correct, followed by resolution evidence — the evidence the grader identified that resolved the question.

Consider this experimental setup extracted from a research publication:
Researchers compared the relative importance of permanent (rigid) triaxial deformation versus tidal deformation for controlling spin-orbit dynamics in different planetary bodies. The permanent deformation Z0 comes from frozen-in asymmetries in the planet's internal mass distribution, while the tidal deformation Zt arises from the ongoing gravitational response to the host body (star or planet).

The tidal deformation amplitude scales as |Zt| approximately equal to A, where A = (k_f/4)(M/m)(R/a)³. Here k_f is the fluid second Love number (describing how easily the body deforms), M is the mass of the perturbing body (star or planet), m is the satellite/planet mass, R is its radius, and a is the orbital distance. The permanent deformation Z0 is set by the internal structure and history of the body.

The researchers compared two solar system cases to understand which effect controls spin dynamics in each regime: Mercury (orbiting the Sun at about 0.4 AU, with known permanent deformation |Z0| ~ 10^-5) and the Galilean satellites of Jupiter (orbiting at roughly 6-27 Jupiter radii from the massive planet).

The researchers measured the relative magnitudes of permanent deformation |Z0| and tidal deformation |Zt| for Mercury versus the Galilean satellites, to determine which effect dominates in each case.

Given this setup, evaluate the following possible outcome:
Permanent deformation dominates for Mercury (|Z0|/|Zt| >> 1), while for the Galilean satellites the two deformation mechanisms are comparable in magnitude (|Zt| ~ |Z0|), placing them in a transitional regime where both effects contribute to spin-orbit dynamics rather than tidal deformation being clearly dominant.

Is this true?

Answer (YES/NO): NO